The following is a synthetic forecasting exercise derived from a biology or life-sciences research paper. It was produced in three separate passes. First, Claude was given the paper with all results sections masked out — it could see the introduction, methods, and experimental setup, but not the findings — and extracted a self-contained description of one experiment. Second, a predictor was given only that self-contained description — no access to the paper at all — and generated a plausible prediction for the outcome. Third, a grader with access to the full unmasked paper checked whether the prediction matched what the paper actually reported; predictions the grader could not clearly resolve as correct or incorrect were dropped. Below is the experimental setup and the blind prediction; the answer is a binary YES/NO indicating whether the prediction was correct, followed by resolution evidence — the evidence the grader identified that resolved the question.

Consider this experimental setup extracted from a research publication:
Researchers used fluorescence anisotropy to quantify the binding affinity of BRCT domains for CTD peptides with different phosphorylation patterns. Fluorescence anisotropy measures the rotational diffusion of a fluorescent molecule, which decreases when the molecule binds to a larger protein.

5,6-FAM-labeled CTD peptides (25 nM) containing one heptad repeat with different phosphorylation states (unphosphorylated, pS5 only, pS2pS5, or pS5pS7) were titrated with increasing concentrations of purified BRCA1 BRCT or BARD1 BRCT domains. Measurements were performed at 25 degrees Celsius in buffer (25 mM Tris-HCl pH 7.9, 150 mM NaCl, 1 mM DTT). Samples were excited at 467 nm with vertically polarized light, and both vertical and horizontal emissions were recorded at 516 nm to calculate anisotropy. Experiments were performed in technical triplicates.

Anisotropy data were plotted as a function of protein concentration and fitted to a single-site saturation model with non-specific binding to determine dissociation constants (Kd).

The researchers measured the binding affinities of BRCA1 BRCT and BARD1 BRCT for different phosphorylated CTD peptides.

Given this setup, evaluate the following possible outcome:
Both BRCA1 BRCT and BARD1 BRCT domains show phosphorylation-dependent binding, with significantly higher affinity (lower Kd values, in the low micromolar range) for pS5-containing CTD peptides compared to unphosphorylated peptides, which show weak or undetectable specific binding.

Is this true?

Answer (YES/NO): NO